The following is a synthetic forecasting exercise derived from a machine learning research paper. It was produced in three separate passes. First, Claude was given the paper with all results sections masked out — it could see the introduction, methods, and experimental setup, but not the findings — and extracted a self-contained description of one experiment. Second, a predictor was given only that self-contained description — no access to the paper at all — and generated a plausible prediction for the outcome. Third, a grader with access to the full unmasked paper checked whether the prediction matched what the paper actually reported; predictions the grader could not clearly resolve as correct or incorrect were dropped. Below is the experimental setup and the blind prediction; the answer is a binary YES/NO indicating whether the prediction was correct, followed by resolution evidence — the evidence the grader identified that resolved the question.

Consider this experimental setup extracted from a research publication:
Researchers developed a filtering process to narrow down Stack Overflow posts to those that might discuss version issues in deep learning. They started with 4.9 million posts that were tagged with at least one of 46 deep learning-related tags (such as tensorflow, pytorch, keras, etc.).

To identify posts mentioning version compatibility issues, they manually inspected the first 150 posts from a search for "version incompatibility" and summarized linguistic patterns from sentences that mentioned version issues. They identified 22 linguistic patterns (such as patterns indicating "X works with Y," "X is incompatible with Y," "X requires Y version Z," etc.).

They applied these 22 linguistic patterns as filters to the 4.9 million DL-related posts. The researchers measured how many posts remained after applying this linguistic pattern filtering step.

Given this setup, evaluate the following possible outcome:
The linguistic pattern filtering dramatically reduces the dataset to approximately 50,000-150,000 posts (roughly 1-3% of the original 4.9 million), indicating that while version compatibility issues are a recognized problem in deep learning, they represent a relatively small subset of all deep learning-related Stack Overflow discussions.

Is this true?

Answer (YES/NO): NO